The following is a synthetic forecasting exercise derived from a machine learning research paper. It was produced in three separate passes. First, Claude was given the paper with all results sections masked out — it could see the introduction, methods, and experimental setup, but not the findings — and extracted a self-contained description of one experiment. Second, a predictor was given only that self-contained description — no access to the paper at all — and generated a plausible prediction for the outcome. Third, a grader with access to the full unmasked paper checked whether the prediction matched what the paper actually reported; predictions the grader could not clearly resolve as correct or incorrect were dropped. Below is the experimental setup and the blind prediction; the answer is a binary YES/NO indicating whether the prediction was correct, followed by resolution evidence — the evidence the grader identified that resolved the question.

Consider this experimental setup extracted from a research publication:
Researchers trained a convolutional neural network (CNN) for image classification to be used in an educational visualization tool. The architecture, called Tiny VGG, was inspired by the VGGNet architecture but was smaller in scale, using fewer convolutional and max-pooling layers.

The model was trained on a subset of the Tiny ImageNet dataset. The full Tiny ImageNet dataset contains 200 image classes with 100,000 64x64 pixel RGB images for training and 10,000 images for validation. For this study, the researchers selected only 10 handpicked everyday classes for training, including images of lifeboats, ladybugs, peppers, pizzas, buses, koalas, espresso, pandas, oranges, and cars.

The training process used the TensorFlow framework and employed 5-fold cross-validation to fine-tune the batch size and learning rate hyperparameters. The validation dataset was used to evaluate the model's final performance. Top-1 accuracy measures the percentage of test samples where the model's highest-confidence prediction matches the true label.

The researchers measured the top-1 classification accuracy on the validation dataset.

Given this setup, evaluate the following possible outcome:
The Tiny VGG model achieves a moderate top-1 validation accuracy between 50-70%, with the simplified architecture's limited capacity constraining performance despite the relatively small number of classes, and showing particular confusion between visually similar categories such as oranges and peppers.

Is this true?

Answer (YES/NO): NO